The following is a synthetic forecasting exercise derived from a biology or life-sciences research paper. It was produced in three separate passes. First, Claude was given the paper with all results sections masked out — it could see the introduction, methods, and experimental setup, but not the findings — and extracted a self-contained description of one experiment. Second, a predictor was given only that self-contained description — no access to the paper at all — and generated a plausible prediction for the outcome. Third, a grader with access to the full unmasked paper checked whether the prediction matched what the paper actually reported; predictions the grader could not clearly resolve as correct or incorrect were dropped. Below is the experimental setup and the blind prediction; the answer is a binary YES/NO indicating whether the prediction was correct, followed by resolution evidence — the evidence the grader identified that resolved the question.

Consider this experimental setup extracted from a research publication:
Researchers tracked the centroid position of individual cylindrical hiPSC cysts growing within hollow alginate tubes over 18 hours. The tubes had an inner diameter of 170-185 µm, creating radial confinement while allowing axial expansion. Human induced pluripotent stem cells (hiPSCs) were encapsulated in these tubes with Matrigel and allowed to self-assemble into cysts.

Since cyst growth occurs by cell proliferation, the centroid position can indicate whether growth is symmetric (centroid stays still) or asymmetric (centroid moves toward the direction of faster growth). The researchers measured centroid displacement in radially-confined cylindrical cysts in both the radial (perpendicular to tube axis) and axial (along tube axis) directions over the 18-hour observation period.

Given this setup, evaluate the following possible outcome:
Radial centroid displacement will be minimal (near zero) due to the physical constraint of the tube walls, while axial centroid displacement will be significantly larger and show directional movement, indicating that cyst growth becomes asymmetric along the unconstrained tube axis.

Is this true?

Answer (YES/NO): NO